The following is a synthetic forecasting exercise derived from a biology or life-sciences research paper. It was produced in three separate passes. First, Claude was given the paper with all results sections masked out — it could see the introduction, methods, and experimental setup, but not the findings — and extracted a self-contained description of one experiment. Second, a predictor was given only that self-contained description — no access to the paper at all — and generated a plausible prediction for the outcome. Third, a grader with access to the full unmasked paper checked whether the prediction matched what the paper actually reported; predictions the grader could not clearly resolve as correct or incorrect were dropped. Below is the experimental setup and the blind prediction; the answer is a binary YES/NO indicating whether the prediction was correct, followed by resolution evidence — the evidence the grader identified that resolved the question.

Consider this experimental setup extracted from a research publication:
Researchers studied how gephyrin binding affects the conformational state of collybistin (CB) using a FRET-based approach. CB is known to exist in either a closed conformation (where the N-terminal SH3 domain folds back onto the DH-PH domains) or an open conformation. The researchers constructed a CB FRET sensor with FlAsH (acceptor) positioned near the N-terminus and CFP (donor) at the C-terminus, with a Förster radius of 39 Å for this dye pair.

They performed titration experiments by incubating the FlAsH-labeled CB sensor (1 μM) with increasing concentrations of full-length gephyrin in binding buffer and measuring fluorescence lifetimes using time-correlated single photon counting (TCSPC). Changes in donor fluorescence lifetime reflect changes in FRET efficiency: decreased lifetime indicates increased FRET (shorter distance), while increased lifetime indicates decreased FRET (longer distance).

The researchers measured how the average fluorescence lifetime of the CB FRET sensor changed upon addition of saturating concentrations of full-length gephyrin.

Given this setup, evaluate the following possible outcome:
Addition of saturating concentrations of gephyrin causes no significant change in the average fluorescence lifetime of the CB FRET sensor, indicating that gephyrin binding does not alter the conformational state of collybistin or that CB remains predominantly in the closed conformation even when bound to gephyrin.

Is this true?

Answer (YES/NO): NO